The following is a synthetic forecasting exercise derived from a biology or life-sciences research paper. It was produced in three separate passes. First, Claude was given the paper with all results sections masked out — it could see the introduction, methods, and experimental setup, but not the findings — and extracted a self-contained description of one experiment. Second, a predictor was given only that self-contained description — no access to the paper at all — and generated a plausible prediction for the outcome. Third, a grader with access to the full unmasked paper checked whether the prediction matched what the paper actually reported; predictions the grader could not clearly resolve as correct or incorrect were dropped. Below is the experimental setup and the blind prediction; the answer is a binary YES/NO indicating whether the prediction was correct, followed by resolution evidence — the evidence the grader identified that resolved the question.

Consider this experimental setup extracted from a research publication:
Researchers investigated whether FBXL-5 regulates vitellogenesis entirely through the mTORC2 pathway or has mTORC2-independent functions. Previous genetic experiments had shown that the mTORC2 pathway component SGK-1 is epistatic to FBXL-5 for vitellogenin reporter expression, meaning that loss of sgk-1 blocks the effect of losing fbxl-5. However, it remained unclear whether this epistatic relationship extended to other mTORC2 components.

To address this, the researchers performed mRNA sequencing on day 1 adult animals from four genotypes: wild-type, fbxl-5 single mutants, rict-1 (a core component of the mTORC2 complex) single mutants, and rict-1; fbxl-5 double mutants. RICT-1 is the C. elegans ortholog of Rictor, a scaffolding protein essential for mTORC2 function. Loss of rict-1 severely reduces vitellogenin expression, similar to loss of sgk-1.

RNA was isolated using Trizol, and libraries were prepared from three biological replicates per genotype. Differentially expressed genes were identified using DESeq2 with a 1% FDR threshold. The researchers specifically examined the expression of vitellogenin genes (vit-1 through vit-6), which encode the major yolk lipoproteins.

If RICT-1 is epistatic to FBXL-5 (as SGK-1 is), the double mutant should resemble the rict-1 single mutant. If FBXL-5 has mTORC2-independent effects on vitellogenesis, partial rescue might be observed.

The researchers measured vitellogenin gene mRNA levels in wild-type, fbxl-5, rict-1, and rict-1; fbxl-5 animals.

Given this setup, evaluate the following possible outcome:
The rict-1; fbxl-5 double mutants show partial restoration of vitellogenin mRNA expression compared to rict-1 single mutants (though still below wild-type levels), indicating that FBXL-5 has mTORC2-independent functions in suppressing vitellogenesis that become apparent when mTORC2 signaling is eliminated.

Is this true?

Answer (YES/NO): YES